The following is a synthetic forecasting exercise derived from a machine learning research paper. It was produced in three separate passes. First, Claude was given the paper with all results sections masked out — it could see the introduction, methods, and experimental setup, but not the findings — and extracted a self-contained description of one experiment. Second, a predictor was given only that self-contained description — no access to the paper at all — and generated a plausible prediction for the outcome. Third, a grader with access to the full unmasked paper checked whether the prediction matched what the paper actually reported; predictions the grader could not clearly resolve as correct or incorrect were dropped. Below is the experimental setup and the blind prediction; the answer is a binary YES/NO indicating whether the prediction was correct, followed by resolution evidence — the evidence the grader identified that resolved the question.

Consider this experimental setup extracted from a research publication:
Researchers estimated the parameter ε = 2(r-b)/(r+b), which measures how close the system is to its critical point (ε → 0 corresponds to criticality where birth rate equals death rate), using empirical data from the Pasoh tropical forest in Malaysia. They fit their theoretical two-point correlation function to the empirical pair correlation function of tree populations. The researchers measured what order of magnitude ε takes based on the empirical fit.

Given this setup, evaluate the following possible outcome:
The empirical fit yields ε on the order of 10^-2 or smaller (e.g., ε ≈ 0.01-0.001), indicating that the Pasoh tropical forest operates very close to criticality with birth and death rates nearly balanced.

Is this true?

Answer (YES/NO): NO